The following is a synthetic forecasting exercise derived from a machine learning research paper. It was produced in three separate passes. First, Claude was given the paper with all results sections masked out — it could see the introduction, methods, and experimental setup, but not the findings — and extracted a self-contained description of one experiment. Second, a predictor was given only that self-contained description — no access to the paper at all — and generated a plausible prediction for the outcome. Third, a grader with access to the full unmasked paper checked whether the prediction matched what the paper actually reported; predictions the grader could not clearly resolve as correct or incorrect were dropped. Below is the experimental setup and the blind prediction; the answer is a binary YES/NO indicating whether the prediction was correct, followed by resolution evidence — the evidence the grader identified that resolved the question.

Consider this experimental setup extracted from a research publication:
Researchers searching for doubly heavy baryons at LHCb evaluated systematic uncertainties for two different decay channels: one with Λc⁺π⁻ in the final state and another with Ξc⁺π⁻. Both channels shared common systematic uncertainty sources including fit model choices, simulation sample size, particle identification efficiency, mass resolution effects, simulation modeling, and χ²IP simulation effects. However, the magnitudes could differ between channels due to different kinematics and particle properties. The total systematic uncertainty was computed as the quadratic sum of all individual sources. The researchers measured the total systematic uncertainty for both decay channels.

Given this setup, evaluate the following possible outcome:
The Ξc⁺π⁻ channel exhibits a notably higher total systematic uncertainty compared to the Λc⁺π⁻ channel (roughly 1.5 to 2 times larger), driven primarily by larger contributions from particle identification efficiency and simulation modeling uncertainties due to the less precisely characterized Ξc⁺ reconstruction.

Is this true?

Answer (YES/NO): NO